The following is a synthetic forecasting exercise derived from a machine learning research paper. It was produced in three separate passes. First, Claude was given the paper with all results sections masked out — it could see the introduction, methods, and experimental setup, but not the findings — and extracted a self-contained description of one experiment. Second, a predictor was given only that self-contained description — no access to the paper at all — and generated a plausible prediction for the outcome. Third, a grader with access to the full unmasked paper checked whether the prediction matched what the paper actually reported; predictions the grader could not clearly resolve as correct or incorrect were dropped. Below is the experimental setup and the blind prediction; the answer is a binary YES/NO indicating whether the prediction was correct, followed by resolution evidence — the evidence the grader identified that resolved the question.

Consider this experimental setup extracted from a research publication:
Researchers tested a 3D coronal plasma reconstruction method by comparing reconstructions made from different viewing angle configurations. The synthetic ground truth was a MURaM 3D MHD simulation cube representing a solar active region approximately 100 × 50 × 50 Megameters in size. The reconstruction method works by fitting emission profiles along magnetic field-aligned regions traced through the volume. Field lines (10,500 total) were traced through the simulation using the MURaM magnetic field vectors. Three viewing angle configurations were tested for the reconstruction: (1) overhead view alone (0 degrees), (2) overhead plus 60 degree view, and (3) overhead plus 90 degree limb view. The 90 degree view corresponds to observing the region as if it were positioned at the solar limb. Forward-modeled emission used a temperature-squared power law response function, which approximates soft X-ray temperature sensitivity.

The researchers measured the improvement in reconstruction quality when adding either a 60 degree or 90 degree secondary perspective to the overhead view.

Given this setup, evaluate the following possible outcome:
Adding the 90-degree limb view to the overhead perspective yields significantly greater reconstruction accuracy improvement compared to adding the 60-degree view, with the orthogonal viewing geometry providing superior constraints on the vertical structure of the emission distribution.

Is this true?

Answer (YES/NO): NO